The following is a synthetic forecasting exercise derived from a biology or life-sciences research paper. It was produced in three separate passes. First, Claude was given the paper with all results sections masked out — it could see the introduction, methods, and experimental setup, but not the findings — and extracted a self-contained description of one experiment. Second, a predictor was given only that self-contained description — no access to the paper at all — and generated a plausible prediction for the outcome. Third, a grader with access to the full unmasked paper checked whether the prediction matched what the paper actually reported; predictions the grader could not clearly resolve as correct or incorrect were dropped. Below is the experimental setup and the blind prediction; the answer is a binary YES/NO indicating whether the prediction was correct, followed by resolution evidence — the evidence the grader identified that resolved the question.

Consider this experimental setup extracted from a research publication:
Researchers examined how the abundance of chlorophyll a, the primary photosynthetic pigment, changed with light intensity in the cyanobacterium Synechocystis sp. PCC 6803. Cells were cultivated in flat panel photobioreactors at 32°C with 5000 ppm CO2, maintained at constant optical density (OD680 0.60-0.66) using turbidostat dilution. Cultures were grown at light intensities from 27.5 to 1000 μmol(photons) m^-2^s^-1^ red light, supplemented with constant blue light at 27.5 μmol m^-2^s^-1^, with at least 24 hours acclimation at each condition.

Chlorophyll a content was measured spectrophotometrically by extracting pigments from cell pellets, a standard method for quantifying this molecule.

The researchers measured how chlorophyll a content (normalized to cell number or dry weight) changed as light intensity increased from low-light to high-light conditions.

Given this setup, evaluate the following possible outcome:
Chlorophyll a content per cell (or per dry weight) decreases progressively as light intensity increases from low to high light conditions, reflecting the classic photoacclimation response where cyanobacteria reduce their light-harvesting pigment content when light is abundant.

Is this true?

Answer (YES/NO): NO